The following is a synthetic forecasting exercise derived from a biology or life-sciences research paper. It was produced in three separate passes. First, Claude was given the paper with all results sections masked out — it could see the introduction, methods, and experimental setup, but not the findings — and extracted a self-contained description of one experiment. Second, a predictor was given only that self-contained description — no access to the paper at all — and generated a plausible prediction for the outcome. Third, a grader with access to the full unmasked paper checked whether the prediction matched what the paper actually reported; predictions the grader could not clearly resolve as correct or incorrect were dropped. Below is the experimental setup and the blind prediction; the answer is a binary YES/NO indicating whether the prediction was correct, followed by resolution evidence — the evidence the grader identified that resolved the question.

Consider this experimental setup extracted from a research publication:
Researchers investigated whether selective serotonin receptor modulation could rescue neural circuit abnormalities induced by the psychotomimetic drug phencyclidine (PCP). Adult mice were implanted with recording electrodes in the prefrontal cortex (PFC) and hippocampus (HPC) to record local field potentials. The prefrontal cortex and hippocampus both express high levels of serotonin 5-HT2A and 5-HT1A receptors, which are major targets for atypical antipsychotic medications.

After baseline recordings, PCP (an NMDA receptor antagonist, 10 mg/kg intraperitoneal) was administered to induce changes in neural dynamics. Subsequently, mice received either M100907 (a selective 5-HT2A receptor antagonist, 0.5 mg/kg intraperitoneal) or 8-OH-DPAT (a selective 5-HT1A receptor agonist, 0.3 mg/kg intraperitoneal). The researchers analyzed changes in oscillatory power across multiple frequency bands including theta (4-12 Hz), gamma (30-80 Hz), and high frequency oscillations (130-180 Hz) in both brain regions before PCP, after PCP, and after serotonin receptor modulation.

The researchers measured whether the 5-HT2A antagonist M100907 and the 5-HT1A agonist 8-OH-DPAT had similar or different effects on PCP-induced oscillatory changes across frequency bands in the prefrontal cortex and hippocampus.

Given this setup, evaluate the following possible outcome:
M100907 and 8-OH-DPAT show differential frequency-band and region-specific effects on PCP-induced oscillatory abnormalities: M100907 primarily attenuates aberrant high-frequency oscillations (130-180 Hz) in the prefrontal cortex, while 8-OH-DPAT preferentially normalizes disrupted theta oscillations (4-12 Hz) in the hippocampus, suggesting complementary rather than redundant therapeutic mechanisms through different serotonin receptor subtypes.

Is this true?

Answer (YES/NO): NO